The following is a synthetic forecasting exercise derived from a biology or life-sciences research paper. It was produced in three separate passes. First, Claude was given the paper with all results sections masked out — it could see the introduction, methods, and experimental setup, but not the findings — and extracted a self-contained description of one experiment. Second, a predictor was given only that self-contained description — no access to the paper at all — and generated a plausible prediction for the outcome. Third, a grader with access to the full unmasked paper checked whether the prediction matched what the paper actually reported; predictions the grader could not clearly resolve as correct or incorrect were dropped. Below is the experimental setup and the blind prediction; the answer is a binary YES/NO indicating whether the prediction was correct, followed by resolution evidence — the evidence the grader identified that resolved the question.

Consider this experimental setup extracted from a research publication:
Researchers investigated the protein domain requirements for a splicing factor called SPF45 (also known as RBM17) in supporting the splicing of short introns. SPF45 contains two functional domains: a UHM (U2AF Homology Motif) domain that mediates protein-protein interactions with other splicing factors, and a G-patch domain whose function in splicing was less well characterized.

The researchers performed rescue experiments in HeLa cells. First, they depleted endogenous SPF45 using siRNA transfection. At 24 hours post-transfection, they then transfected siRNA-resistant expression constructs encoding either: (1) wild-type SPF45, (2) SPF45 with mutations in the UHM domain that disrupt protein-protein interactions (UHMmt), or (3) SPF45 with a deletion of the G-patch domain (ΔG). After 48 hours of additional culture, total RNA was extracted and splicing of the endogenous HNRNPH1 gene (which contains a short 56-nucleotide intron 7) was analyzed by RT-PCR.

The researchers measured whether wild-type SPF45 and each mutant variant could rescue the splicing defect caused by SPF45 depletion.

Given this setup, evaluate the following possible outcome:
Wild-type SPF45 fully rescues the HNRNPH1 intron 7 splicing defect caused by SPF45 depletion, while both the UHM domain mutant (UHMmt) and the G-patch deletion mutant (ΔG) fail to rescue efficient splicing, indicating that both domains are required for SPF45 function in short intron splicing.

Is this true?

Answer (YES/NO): YES